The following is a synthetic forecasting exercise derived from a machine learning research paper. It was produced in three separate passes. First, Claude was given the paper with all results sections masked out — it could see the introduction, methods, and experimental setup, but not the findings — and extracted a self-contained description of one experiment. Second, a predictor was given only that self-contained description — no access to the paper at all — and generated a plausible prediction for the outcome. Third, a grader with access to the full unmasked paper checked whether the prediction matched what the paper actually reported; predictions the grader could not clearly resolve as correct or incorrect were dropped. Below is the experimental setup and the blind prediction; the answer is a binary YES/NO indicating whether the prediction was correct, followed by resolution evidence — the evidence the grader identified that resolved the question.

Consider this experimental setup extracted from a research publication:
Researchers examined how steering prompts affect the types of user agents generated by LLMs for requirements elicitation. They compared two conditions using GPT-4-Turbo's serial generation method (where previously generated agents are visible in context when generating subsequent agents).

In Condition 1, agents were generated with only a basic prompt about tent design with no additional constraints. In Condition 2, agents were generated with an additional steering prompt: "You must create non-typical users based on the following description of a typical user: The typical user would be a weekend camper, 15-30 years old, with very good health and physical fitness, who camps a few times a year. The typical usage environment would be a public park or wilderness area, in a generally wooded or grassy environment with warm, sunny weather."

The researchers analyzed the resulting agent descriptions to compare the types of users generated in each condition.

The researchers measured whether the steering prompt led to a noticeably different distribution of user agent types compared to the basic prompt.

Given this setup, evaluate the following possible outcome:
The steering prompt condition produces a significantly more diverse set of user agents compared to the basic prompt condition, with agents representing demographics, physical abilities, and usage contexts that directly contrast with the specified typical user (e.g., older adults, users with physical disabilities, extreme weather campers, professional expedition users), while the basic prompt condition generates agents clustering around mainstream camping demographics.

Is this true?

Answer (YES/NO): NO